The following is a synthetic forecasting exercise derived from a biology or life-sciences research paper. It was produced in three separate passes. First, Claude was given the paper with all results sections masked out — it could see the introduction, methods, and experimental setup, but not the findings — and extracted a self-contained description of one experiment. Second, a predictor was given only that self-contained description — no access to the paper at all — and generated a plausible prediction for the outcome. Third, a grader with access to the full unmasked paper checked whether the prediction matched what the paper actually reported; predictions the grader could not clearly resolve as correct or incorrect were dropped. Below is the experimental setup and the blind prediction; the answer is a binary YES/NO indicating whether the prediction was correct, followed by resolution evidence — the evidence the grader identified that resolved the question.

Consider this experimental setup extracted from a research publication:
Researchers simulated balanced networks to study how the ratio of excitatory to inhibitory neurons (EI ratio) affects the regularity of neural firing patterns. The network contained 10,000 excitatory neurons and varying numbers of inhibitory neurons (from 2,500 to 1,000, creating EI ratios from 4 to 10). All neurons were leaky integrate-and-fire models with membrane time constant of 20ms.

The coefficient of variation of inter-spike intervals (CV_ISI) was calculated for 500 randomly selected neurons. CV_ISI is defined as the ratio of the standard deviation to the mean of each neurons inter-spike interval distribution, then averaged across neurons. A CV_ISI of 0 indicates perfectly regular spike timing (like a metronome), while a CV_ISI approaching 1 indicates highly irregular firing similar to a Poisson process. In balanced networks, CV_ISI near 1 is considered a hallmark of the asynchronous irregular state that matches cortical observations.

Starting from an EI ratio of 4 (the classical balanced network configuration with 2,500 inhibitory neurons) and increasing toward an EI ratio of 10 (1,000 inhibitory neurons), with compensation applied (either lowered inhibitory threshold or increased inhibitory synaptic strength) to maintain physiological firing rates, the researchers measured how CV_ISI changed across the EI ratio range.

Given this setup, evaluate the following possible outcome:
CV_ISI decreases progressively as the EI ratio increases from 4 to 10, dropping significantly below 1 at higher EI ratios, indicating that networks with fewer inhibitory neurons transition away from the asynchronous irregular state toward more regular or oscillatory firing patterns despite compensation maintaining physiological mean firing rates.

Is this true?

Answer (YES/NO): NO